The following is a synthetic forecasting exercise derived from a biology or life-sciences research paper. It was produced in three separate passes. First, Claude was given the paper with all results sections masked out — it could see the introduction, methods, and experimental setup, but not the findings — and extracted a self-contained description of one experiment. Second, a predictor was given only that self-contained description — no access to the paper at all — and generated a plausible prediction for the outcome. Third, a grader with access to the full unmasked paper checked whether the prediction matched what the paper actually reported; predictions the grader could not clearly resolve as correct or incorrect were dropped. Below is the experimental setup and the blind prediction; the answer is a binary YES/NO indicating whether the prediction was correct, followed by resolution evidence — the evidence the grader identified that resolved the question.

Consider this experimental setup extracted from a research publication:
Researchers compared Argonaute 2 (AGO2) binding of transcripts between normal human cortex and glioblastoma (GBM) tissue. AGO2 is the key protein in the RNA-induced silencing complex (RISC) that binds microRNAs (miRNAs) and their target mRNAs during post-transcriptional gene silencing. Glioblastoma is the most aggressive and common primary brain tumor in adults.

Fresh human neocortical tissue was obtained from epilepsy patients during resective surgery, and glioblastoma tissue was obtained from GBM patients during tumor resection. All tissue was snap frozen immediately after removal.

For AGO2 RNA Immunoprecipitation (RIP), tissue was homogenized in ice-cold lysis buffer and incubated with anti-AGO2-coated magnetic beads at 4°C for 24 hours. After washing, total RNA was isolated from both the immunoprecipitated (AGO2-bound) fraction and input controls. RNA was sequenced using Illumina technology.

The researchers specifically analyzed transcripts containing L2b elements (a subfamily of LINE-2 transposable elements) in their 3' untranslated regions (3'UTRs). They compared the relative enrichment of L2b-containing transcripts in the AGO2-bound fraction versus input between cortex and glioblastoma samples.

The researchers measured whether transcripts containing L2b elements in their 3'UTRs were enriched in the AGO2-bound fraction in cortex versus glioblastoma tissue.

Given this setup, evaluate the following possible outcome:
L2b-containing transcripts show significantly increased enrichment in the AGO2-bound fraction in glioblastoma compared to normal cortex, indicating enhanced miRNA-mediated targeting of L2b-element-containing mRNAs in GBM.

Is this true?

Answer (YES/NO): NO